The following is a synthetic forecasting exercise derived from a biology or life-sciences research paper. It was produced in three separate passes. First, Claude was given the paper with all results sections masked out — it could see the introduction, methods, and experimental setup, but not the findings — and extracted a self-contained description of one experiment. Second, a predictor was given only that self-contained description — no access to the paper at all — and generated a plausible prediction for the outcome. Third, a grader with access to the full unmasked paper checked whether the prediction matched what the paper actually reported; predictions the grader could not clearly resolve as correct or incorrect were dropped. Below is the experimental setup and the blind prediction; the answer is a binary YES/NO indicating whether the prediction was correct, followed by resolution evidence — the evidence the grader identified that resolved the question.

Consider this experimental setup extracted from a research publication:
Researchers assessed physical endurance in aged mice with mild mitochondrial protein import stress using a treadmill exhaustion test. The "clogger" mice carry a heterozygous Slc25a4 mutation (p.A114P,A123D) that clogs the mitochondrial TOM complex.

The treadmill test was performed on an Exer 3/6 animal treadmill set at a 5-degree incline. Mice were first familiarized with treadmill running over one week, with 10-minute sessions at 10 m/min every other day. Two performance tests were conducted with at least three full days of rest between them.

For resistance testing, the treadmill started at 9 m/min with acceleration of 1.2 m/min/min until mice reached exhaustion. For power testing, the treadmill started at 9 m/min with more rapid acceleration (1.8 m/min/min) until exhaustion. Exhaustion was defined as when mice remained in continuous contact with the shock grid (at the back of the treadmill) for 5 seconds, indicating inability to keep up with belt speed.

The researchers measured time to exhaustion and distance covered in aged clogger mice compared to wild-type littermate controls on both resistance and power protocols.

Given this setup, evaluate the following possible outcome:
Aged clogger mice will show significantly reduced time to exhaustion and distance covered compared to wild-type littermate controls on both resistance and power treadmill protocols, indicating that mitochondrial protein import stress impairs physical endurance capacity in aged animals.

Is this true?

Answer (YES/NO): NO